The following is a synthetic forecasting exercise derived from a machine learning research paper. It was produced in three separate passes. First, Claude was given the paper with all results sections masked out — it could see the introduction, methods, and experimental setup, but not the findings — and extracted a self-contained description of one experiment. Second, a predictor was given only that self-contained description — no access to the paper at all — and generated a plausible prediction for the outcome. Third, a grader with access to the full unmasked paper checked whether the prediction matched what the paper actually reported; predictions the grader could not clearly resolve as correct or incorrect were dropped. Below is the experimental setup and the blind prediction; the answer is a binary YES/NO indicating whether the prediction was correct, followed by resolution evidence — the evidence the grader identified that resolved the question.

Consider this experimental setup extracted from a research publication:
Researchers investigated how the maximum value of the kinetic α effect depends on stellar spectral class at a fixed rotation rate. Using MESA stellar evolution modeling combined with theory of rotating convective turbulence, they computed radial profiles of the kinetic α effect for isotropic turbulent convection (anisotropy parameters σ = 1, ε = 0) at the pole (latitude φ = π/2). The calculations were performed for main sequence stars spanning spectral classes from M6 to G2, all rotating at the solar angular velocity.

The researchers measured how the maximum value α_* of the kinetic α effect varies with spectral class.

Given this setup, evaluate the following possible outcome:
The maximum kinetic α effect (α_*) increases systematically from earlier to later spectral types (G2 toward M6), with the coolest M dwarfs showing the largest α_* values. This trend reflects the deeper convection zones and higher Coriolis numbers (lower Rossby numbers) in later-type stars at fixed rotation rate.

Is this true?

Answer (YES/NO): NO